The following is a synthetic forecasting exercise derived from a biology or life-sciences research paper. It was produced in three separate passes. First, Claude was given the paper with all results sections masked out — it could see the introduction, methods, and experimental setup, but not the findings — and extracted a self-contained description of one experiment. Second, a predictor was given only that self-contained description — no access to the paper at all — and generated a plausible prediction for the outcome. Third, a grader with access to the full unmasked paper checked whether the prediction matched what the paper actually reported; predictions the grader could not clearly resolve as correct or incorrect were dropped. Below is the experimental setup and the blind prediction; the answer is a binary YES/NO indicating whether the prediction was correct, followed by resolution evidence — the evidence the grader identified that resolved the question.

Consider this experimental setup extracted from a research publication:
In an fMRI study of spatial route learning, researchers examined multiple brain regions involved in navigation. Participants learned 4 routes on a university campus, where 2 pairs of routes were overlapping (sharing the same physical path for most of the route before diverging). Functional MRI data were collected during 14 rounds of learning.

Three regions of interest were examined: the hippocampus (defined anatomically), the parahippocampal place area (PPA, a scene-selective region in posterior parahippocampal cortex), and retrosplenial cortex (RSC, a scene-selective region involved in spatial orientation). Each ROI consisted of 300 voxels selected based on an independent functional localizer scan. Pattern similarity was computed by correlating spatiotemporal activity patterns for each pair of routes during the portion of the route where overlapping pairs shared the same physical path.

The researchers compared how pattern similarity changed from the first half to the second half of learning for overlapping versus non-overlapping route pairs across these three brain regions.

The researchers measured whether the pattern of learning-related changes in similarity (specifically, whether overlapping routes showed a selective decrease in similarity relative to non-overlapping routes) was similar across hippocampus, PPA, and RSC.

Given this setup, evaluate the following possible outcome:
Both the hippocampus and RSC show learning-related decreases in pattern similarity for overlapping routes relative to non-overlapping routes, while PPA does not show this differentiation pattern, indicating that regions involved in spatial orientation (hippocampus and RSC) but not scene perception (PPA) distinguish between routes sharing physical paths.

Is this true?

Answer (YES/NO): NO